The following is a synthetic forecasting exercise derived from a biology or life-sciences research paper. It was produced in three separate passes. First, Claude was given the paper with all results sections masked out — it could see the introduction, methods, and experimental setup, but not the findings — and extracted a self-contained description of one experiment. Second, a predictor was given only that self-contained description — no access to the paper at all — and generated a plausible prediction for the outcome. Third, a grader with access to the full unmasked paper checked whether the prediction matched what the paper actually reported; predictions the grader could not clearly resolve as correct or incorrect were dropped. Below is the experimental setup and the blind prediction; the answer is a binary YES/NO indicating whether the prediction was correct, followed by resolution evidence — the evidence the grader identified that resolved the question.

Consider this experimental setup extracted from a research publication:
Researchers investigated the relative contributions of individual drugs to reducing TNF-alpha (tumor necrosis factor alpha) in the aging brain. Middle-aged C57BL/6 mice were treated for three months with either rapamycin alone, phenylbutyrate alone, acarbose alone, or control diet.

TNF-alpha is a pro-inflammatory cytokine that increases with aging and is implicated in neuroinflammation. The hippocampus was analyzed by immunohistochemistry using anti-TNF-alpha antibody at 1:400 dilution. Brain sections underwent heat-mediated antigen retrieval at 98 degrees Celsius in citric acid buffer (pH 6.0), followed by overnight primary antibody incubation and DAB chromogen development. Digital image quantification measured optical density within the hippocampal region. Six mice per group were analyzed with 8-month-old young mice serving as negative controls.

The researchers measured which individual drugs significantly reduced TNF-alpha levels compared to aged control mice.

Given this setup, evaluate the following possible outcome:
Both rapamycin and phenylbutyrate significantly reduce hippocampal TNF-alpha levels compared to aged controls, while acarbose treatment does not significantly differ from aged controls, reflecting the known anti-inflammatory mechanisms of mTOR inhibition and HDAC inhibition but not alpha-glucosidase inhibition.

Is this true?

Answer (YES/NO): NO